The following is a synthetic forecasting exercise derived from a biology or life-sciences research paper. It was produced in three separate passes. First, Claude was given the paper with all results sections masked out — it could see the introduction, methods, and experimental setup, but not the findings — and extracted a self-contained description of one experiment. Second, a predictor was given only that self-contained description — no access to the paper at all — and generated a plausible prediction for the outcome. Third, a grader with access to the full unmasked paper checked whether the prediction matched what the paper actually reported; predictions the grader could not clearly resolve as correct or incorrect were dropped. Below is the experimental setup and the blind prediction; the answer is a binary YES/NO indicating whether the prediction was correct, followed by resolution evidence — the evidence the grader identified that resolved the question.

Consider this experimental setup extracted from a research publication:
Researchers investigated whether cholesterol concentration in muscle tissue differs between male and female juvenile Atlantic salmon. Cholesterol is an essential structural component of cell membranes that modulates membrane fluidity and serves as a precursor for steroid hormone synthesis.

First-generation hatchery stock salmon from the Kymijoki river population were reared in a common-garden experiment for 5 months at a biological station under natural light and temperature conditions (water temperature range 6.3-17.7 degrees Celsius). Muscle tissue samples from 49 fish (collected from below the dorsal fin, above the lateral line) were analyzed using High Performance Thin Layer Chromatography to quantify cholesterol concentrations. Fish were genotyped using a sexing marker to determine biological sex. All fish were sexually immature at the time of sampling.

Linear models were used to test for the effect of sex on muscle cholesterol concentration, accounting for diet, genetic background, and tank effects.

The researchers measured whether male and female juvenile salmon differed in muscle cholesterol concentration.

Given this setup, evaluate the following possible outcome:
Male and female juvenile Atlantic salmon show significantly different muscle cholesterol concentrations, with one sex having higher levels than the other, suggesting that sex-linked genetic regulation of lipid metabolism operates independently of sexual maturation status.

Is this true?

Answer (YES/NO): YES